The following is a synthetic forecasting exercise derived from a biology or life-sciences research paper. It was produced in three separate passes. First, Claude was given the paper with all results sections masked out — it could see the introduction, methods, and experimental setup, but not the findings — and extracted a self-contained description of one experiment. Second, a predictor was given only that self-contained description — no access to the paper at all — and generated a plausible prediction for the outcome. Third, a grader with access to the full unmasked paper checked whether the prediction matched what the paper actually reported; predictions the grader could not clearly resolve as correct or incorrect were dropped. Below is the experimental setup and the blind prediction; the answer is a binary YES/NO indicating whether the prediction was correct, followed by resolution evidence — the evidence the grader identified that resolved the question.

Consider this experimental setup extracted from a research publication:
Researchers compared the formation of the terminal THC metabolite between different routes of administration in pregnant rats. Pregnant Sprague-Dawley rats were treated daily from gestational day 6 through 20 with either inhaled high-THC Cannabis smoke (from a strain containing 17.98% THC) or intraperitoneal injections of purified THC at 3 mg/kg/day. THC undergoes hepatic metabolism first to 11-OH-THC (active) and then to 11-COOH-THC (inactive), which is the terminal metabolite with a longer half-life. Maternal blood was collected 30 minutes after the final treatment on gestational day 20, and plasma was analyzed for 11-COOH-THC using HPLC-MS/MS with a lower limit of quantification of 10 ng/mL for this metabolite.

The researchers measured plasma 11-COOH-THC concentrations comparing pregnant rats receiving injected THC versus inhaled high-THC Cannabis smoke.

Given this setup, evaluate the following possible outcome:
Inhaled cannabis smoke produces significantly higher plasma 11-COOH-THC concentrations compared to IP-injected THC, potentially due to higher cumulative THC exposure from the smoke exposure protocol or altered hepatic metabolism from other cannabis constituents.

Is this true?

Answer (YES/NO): NO